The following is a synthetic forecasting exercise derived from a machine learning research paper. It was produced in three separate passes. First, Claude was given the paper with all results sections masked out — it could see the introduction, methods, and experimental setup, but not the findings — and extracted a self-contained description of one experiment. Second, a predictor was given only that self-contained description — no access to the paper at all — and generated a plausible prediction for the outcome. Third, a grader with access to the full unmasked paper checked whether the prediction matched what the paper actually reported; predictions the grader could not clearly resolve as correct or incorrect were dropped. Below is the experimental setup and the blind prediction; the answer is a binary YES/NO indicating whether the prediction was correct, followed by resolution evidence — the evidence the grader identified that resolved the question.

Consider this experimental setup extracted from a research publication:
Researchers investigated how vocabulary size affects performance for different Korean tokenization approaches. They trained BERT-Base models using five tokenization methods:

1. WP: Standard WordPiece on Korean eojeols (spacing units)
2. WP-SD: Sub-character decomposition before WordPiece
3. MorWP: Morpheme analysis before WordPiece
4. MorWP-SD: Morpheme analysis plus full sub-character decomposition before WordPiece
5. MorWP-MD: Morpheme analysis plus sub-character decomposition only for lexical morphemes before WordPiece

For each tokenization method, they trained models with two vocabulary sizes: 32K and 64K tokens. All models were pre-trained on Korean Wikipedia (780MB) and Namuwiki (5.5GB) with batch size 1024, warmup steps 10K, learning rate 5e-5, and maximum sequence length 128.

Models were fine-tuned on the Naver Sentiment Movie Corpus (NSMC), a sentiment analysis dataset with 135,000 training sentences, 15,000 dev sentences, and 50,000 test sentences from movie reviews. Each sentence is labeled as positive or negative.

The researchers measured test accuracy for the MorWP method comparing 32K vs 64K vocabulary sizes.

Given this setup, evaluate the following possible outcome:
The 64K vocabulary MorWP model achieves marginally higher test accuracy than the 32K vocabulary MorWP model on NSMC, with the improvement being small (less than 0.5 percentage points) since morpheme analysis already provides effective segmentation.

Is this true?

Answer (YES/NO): YES